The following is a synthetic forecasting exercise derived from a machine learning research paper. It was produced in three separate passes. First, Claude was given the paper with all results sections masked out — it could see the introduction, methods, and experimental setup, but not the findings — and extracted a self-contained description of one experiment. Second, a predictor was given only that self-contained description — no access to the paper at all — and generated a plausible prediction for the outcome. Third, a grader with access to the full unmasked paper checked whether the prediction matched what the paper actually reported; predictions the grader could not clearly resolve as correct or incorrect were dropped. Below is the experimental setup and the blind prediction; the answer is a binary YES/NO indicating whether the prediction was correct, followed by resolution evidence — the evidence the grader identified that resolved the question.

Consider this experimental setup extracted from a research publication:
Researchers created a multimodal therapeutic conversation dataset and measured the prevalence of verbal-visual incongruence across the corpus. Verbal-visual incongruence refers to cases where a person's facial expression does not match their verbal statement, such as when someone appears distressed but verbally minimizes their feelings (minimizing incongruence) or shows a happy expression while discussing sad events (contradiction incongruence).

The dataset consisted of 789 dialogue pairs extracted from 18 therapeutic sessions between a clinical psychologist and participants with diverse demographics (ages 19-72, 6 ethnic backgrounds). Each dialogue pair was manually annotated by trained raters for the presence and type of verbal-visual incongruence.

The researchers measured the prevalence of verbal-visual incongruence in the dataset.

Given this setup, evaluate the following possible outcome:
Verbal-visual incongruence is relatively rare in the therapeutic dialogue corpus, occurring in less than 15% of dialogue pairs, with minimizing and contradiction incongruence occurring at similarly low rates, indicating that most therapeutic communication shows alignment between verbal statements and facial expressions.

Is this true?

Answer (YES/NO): NO